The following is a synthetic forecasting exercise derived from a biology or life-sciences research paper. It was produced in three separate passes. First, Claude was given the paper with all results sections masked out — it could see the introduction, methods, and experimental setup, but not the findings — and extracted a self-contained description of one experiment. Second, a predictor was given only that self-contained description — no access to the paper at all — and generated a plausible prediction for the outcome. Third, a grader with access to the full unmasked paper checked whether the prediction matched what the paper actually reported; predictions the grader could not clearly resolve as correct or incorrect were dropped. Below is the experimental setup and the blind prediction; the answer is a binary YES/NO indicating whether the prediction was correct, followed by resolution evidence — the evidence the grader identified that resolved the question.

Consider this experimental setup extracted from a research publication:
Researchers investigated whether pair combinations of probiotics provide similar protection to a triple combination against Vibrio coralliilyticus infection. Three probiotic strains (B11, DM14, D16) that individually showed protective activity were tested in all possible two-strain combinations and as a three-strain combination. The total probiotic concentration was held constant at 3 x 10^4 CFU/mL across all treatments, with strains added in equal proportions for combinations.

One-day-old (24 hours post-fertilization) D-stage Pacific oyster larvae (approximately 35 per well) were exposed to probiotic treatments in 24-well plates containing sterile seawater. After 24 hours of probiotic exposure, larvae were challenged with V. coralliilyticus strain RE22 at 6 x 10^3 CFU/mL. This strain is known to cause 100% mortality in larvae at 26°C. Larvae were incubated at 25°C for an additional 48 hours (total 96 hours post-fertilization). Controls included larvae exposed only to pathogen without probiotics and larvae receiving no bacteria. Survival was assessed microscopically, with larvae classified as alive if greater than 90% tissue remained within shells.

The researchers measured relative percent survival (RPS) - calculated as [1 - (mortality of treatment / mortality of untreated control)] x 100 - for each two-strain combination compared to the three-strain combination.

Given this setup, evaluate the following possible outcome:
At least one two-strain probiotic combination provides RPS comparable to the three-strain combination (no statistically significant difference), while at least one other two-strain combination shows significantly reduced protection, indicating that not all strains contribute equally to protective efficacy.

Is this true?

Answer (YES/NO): NO